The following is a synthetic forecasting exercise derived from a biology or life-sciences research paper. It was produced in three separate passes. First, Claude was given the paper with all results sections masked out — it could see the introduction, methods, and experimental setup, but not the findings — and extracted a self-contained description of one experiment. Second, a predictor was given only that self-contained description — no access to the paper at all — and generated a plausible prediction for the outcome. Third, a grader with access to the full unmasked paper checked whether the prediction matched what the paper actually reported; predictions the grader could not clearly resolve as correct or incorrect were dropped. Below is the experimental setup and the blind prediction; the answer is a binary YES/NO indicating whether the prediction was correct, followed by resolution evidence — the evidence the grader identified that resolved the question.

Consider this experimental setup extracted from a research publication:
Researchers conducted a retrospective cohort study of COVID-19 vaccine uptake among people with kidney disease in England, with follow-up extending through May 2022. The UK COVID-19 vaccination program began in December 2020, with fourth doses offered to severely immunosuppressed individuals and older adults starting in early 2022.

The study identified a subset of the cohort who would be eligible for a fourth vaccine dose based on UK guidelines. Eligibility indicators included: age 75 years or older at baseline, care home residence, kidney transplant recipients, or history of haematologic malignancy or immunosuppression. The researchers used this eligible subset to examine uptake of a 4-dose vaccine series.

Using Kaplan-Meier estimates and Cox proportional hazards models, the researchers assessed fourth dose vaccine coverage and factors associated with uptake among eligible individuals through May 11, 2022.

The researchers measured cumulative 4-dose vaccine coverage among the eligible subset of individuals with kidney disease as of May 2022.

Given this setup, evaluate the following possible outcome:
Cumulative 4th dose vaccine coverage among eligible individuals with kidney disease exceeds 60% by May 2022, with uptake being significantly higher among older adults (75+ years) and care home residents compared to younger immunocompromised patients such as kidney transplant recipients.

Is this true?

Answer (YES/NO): NO